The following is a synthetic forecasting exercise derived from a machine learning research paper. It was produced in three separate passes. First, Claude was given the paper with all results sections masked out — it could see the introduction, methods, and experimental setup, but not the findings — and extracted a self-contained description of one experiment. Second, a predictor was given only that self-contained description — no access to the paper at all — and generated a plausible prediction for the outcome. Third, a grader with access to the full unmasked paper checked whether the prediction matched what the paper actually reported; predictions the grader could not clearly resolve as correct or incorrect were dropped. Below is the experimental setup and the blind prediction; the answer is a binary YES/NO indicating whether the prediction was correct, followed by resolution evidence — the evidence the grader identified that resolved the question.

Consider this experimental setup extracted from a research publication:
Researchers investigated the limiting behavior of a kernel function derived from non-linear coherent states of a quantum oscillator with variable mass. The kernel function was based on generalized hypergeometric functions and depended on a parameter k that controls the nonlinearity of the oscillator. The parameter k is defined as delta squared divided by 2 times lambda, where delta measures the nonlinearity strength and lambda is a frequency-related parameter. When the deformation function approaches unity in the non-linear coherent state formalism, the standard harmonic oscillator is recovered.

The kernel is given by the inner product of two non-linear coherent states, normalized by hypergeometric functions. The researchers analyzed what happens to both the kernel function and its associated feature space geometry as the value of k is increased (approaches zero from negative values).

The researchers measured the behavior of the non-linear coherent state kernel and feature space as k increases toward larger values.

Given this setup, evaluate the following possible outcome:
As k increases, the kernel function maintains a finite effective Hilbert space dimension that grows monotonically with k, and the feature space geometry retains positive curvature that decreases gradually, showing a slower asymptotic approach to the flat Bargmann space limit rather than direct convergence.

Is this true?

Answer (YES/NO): NO